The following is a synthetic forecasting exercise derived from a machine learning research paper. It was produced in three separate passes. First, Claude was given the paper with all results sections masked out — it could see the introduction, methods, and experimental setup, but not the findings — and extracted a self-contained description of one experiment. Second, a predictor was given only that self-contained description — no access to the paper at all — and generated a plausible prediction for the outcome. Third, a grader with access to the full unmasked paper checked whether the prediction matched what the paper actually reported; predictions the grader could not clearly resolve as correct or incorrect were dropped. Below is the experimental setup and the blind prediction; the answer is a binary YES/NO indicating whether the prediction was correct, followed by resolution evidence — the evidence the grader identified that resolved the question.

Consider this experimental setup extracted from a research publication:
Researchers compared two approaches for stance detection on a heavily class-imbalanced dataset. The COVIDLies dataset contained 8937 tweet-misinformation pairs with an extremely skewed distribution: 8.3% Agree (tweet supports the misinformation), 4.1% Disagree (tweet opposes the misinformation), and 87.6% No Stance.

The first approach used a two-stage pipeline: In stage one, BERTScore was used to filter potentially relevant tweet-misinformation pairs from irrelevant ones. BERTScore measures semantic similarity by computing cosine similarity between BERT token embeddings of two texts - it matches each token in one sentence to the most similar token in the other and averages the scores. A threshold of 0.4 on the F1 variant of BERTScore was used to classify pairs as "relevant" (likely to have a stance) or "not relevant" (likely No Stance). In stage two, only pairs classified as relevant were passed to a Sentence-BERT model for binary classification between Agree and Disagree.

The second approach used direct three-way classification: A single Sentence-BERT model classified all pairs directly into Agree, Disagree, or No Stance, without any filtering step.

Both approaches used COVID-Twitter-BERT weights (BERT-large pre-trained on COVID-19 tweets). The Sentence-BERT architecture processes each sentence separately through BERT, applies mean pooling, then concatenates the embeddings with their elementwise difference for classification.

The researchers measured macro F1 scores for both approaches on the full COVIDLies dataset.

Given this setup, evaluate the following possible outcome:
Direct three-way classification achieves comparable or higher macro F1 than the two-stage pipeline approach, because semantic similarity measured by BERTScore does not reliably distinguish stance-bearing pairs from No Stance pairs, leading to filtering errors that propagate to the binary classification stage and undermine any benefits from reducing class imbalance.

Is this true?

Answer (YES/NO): NO